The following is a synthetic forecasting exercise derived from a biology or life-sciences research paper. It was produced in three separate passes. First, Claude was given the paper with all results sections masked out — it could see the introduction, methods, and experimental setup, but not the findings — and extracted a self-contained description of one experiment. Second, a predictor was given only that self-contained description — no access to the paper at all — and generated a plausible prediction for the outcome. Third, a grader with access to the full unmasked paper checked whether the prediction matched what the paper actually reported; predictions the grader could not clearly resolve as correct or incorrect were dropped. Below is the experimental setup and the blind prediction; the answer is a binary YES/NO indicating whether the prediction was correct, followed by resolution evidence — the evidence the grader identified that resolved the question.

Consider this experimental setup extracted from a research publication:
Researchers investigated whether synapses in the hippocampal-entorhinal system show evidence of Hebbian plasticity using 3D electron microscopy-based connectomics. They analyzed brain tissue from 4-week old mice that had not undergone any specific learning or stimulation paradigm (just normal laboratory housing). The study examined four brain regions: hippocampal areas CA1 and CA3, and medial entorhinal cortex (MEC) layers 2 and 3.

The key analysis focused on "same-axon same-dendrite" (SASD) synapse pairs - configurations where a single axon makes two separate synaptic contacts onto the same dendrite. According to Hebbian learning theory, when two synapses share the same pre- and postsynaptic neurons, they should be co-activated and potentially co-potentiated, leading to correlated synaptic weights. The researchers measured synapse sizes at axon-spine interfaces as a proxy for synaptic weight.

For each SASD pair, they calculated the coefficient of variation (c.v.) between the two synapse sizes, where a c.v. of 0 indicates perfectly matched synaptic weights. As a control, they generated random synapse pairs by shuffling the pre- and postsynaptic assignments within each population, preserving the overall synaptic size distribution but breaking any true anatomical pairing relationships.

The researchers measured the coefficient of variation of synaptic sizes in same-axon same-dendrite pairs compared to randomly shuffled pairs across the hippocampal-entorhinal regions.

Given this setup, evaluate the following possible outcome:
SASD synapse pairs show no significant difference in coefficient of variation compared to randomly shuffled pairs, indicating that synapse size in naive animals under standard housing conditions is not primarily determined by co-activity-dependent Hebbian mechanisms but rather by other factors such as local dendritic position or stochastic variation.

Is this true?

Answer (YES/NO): NO